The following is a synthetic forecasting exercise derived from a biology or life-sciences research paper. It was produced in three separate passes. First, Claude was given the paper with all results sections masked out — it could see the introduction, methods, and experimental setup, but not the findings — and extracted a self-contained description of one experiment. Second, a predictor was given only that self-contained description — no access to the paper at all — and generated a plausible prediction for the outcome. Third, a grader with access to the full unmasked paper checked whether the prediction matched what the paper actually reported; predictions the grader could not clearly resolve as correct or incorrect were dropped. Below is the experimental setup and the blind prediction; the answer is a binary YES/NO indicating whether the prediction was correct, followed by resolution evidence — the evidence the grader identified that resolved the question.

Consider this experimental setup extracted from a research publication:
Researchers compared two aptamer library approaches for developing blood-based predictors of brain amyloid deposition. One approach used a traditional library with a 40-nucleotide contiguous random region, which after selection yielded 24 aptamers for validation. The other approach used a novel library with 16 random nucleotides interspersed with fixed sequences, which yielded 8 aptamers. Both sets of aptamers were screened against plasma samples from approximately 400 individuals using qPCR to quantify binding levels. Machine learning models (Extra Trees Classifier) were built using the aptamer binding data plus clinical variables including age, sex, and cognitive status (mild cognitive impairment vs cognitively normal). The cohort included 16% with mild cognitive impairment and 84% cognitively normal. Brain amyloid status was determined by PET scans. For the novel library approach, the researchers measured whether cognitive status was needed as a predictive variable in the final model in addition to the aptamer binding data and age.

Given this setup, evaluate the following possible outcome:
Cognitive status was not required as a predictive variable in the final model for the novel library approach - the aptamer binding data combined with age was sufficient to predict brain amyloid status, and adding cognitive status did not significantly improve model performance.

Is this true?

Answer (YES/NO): YES